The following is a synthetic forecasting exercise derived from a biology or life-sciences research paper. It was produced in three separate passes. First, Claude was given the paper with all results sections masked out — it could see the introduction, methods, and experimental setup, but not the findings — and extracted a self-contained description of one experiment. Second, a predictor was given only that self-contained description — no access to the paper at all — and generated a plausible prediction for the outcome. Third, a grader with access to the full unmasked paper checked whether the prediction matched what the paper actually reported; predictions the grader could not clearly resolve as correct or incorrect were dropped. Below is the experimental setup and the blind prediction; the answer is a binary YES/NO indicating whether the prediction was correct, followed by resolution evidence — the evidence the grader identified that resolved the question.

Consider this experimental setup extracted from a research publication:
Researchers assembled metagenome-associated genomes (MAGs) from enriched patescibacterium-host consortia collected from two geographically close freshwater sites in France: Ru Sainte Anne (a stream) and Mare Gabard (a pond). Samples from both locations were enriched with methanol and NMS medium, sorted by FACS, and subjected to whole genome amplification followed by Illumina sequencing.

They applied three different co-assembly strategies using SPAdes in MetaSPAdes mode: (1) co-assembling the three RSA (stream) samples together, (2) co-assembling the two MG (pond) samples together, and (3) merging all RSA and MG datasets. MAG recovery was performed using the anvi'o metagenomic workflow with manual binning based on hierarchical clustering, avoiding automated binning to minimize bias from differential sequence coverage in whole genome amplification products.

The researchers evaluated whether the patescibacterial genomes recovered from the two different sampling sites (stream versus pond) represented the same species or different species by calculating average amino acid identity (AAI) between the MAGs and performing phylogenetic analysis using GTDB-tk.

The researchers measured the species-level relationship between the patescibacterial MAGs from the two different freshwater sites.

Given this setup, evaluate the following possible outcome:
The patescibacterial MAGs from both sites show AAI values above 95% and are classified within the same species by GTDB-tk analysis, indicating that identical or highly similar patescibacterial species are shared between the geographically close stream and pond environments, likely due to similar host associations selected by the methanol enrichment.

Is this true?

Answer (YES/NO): NO